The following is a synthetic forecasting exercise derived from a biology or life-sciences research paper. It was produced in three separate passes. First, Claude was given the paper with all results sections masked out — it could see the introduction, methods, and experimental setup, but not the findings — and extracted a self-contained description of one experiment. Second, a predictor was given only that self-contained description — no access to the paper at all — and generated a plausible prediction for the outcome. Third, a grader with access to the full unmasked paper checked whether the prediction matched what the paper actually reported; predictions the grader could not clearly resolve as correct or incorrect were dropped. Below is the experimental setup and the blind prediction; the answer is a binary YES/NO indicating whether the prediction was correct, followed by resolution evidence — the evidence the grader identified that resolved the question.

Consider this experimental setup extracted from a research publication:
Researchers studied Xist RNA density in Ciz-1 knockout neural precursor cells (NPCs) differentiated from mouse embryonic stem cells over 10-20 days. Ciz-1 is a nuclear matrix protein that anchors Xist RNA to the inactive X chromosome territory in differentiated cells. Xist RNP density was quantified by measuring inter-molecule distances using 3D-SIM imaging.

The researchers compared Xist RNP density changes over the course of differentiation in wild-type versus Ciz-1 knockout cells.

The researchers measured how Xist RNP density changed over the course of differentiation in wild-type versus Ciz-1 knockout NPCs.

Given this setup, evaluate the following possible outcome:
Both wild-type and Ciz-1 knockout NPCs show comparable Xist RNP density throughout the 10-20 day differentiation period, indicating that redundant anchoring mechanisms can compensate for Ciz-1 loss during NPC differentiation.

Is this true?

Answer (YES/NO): NO